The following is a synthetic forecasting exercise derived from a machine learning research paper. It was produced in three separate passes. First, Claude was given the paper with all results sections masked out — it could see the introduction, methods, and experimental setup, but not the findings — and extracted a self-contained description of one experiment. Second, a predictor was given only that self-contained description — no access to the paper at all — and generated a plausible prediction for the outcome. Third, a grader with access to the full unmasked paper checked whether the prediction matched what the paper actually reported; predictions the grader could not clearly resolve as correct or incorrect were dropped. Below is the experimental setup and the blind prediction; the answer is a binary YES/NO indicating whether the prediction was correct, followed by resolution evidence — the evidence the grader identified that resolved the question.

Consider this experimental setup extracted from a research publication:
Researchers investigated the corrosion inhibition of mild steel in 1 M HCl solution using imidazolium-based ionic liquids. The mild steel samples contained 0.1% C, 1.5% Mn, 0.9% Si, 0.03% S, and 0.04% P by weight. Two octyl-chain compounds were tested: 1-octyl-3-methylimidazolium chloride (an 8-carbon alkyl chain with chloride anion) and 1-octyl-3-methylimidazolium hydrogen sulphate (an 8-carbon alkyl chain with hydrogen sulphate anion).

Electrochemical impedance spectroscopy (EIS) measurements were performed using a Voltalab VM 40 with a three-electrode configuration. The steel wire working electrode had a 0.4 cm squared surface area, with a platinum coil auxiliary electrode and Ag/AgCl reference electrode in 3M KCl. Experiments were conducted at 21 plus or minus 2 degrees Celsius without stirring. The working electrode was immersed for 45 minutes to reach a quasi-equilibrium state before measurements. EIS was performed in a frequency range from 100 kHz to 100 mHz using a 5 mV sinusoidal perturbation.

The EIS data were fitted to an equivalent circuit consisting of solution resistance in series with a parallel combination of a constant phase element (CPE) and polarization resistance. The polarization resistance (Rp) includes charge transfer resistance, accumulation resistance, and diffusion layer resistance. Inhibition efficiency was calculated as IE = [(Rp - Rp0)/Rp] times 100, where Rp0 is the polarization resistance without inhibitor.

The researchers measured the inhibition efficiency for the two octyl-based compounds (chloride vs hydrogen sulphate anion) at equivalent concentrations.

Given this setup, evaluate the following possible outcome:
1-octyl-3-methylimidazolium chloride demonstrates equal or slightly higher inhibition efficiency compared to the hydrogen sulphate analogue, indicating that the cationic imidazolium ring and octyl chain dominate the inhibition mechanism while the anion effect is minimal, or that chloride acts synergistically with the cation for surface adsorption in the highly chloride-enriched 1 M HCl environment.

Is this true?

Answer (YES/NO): NO